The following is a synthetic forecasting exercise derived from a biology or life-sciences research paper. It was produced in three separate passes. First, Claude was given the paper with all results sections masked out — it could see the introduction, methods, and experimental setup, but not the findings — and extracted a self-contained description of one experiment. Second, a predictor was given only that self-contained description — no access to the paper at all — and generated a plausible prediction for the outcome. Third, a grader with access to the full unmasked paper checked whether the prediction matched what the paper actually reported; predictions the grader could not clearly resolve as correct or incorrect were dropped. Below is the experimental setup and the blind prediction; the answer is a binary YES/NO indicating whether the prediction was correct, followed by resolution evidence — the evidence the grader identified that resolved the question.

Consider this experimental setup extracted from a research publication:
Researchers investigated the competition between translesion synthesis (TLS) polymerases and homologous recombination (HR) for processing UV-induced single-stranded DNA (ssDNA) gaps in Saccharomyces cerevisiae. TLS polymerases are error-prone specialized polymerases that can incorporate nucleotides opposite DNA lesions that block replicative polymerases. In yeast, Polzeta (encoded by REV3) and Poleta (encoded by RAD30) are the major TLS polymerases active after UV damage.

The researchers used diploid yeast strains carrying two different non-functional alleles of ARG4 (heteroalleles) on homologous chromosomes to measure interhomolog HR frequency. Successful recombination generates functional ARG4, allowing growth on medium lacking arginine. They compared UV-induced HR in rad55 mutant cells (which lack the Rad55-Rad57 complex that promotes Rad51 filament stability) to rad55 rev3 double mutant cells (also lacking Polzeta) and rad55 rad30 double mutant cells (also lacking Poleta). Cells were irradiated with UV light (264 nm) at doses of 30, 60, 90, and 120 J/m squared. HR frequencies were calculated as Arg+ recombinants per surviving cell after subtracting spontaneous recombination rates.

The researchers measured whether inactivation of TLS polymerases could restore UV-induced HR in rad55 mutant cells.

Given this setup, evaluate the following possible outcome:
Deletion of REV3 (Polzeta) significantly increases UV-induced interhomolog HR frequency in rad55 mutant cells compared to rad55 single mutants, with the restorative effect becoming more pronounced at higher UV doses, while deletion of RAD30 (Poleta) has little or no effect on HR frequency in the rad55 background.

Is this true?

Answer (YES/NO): NO